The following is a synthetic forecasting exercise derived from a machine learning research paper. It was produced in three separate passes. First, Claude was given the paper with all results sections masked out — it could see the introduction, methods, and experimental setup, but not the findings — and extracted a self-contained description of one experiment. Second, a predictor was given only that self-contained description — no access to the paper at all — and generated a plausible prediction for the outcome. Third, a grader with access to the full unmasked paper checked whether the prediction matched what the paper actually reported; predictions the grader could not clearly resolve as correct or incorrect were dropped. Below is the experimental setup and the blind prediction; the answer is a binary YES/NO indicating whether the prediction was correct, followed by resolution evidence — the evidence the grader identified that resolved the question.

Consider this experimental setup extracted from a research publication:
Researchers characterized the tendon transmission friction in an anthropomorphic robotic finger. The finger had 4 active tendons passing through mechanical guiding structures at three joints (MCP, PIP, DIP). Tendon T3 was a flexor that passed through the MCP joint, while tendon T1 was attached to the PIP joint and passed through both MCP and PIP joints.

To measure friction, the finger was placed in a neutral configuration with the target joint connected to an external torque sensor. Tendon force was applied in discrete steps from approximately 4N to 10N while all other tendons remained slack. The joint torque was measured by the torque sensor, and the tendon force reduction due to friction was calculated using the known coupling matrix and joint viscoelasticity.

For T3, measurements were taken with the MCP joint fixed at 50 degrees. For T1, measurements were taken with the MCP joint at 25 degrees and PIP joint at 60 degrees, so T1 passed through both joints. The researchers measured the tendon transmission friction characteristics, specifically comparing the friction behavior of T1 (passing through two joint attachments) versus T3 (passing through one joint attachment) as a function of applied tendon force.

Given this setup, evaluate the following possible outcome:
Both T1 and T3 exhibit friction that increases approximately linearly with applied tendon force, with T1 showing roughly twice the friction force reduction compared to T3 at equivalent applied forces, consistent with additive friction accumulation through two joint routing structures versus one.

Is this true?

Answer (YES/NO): NO